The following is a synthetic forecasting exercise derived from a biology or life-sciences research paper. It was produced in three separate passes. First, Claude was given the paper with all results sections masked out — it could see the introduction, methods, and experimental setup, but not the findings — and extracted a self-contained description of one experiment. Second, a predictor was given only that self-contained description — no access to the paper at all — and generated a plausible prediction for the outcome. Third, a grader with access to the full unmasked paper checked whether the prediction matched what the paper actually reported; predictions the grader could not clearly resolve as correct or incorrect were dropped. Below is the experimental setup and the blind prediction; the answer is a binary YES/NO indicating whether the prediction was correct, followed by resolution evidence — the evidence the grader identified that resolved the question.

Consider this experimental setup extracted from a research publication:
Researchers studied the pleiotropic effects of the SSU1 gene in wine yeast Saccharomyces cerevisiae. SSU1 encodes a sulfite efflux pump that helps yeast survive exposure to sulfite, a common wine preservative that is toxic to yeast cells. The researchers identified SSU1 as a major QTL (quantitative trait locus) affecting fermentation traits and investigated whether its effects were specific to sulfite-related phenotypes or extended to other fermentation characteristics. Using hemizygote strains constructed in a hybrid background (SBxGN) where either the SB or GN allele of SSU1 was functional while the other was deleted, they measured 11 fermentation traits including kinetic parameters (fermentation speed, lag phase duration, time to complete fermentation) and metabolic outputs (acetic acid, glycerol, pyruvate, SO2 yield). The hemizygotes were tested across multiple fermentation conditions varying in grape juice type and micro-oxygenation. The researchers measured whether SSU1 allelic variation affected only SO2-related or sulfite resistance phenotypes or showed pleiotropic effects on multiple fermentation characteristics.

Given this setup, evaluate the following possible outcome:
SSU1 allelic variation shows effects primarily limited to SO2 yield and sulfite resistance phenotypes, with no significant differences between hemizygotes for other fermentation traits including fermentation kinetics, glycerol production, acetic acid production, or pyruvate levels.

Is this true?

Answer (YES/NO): NO